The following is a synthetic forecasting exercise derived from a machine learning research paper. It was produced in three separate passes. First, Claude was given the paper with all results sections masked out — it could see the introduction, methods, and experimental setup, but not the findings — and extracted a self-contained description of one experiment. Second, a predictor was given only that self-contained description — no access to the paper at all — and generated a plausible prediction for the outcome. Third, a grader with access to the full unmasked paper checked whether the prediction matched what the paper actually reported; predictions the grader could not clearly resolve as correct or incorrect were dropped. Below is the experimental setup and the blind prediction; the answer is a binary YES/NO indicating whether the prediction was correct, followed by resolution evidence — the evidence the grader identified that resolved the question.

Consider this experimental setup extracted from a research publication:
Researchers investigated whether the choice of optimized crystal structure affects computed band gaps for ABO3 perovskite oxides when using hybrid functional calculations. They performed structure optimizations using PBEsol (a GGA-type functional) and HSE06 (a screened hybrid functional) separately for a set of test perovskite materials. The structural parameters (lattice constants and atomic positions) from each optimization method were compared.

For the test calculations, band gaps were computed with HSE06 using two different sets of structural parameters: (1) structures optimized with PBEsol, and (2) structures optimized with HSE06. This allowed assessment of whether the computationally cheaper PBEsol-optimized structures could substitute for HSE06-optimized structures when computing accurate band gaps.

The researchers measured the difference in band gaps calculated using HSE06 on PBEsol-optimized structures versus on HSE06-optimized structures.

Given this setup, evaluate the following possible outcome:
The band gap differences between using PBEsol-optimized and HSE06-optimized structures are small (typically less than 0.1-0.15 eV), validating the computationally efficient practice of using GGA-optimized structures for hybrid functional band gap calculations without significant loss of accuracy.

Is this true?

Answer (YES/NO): YES